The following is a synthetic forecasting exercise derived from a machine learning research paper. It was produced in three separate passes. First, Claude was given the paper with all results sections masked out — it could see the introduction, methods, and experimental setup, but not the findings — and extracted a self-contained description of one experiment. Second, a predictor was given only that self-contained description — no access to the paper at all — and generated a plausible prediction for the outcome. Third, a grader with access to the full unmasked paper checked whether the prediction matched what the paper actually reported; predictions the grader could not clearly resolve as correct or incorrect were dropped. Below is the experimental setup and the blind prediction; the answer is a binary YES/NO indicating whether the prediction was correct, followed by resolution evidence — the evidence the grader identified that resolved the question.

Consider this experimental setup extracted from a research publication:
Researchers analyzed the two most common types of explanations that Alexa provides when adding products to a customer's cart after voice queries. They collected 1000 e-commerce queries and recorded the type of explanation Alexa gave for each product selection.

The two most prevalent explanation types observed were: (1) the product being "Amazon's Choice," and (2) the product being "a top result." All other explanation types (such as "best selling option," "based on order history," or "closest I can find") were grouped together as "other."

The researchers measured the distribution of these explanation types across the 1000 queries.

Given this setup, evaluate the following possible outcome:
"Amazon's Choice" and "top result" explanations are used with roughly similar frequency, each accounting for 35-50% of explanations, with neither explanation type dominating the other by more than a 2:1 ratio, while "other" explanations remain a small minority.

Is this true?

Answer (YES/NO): NO